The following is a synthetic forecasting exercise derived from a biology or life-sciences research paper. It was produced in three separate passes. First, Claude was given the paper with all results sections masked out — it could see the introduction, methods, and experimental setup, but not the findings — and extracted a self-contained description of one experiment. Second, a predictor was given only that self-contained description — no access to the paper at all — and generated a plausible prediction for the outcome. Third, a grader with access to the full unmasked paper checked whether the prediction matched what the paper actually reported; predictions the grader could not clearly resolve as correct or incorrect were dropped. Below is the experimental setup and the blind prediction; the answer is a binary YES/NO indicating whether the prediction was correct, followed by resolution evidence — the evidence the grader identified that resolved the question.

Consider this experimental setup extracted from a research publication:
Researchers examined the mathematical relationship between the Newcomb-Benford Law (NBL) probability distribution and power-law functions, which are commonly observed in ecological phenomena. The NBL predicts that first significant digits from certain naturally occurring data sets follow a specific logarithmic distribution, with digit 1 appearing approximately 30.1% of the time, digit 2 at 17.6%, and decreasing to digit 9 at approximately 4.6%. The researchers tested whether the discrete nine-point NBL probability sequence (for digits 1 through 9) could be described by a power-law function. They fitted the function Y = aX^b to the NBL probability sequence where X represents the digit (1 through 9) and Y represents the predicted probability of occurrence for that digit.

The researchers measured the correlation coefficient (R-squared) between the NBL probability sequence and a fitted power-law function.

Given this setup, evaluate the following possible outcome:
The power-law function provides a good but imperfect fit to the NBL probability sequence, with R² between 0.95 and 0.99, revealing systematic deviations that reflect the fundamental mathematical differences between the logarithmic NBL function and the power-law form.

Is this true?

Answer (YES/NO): NO